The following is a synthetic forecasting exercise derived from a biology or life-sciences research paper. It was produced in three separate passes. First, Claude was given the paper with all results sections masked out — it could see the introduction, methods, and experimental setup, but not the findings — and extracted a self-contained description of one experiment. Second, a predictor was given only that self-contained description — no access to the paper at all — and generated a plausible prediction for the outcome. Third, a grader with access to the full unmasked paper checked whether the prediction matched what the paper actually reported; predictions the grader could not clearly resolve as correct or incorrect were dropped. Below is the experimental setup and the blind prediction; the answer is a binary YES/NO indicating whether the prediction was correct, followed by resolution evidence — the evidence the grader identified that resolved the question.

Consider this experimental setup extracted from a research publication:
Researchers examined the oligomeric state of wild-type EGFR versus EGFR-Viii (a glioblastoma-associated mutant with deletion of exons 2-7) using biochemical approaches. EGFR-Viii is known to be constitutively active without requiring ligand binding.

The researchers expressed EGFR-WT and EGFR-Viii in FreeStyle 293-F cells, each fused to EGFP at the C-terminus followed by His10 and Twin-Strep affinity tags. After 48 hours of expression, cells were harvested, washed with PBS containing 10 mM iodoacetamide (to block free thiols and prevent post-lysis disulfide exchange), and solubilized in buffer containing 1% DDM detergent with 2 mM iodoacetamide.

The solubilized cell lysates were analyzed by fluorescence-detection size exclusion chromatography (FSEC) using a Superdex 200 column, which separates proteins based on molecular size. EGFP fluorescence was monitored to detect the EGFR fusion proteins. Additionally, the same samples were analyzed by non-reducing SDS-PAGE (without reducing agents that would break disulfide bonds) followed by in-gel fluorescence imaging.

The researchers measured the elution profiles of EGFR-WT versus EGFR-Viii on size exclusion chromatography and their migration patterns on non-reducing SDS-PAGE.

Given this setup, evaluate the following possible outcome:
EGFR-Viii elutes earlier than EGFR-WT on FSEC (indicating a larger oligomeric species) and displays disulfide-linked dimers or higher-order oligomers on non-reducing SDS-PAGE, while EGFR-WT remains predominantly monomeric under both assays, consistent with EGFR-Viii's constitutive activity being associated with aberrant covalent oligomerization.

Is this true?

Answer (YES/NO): YES